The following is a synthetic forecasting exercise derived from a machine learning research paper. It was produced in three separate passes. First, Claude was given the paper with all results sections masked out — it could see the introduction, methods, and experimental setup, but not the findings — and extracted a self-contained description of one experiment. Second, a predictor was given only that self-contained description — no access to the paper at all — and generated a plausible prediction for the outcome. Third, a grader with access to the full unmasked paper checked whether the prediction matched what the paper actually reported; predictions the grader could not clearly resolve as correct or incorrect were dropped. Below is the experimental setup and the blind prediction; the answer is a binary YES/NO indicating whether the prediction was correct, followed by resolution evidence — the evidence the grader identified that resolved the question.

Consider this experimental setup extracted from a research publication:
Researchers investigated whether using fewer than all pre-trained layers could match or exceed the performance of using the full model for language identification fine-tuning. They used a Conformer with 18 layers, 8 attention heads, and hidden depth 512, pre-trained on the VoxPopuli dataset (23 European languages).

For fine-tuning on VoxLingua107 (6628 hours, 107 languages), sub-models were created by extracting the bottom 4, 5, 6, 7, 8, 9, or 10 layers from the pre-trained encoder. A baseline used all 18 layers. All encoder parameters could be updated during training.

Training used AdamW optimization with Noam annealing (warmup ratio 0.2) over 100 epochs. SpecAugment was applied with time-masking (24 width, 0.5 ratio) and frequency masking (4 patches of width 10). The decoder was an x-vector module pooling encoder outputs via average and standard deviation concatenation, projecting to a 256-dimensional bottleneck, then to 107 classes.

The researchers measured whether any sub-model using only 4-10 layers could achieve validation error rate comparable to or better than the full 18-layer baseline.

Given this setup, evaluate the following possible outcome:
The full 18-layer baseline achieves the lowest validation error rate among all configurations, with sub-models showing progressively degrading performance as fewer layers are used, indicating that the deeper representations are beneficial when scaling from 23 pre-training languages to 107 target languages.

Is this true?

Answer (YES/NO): NO